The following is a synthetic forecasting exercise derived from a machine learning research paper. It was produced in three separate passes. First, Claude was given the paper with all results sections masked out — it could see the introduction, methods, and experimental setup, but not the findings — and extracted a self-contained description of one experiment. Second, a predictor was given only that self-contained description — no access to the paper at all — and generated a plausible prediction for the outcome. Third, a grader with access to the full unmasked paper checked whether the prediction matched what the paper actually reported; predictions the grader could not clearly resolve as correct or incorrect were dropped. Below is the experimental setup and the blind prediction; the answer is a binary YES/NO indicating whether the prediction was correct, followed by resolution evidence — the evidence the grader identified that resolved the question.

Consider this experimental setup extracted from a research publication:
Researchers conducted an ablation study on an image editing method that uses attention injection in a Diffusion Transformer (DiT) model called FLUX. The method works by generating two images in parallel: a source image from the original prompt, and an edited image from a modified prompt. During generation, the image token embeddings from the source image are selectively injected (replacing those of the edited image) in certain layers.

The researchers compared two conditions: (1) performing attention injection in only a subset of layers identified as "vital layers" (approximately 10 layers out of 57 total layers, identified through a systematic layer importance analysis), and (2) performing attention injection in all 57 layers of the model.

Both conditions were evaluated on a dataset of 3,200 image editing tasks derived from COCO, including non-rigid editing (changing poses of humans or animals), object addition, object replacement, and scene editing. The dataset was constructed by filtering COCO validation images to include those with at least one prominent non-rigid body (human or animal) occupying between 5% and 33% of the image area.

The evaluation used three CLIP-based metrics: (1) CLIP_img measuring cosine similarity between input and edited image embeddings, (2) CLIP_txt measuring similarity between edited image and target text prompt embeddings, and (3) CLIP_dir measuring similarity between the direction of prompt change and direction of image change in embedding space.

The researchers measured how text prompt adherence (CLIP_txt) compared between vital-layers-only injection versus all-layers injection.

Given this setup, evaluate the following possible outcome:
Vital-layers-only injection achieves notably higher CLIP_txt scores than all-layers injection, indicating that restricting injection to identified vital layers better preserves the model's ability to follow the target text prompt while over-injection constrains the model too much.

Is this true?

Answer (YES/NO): YES